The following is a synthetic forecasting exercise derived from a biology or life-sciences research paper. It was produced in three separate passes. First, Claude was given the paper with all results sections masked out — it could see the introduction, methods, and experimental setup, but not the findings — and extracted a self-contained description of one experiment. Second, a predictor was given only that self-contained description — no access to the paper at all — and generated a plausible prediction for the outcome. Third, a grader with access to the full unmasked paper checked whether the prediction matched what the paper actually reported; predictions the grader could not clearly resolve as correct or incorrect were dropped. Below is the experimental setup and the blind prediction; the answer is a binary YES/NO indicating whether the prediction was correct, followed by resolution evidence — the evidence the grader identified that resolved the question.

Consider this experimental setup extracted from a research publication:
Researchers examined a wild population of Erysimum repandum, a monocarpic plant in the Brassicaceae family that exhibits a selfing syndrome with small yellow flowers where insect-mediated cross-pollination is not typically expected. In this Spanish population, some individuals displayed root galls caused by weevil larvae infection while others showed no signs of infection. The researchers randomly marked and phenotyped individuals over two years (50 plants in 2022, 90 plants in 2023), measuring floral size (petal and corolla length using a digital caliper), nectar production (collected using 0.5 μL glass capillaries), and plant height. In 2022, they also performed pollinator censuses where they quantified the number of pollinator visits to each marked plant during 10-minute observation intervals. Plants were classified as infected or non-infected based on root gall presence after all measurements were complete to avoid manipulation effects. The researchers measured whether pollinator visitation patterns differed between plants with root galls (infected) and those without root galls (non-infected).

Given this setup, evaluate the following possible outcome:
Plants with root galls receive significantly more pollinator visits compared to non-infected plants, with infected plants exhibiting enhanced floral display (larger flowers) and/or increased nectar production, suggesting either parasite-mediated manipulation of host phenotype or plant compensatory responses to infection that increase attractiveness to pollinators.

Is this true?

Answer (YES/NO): YES